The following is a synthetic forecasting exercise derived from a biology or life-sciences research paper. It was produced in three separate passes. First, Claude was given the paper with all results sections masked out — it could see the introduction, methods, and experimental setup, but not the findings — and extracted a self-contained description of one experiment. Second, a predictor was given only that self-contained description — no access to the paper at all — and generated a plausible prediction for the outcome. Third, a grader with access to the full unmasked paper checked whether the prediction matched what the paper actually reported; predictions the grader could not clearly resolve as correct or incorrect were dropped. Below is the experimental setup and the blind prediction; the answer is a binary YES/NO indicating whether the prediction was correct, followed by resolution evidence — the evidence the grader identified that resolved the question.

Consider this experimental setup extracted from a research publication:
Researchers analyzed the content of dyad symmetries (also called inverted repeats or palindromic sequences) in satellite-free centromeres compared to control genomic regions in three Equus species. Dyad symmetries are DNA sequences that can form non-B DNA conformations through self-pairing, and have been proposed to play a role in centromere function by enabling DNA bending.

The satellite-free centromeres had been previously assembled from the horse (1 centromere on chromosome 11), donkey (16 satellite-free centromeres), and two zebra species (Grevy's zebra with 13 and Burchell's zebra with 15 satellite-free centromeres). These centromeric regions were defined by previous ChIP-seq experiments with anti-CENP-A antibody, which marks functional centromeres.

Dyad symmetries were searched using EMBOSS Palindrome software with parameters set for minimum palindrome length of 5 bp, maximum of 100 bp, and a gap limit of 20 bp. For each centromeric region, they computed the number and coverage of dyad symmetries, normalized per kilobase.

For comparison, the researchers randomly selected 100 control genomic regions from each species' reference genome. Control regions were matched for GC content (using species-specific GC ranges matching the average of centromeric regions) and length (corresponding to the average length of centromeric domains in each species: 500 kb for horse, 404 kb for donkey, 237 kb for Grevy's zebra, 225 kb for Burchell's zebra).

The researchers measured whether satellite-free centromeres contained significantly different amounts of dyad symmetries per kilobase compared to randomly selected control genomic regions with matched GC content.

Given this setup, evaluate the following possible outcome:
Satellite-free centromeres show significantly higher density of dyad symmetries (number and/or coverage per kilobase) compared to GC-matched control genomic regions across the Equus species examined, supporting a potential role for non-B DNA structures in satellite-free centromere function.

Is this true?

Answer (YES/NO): NO